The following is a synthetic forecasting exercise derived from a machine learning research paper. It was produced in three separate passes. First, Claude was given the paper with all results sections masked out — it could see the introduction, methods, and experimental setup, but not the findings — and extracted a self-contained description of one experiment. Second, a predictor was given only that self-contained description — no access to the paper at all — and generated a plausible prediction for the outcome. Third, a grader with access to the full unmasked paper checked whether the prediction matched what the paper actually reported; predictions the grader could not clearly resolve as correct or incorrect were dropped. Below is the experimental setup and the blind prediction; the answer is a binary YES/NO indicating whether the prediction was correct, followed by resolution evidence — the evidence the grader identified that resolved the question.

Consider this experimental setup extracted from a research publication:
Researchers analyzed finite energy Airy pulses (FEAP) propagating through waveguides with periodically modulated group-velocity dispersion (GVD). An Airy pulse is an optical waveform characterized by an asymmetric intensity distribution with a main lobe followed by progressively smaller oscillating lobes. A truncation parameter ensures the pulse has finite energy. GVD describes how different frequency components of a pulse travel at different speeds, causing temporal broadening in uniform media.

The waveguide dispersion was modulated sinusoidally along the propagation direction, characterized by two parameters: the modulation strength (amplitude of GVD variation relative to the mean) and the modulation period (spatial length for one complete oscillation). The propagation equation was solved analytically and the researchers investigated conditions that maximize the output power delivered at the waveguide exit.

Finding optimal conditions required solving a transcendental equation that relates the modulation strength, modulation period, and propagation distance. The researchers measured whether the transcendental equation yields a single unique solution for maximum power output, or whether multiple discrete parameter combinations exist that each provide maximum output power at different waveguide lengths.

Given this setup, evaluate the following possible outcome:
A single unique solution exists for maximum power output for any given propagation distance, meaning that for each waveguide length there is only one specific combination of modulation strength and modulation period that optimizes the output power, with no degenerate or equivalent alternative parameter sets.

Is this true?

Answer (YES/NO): NO